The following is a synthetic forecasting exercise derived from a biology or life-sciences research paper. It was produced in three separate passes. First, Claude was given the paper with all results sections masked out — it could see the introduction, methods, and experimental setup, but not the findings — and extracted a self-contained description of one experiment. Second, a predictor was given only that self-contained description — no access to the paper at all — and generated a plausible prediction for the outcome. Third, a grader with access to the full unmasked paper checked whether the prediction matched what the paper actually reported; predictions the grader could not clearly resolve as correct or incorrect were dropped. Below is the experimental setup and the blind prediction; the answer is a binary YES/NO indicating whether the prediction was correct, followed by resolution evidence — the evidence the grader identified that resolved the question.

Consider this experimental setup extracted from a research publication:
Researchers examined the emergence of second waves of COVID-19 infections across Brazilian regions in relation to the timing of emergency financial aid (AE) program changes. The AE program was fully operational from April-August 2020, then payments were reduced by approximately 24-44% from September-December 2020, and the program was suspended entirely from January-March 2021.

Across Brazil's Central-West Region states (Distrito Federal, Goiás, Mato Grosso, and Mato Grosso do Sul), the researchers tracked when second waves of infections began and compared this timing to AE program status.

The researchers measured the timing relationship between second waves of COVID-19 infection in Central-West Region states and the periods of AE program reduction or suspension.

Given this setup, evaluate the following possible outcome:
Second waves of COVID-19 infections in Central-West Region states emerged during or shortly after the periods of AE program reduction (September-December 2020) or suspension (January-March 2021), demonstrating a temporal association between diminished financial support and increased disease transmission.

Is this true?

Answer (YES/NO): YES